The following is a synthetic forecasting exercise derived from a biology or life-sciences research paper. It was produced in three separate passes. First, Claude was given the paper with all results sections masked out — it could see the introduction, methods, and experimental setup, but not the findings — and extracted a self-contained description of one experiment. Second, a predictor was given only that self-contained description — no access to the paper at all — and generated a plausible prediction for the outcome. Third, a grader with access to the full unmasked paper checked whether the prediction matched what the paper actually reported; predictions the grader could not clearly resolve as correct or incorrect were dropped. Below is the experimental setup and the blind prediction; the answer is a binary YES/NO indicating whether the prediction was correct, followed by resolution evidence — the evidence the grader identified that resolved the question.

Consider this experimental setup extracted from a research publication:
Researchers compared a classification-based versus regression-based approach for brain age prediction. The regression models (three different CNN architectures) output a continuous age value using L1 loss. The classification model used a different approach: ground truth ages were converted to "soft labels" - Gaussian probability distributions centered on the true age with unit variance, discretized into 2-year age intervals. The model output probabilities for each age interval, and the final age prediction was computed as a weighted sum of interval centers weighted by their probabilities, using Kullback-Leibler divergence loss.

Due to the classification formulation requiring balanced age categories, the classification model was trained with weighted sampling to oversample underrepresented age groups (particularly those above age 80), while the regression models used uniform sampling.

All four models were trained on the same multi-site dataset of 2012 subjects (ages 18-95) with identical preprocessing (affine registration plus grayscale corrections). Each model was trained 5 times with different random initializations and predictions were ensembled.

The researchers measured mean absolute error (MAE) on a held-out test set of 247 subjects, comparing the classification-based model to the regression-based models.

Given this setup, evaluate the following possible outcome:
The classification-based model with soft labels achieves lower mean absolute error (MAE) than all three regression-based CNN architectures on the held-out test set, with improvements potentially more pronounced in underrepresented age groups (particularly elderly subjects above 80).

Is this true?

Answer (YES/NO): NO